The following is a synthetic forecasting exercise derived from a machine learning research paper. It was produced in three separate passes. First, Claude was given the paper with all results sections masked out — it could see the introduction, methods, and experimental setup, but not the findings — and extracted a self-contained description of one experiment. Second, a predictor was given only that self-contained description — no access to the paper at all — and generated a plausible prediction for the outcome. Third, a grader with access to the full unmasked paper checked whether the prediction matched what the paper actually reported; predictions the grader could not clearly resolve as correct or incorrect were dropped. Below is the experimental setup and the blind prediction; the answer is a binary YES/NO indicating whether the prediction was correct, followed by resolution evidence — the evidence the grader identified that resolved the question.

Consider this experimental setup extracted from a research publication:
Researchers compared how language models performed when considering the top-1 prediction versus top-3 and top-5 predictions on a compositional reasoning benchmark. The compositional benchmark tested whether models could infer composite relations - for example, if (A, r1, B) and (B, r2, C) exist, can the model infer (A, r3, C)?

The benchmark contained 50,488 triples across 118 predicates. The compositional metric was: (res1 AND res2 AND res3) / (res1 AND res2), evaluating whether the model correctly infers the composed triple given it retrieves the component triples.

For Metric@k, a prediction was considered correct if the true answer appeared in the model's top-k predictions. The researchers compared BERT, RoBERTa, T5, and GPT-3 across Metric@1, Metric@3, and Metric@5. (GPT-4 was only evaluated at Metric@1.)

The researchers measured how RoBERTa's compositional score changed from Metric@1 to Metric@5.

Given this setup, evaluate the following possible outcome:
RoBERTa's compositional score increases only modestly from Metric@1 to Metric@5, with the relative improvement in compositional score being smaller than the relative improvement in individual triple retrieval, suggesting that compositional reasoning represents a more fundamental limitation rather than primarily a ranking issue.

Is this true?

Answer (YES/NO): NO